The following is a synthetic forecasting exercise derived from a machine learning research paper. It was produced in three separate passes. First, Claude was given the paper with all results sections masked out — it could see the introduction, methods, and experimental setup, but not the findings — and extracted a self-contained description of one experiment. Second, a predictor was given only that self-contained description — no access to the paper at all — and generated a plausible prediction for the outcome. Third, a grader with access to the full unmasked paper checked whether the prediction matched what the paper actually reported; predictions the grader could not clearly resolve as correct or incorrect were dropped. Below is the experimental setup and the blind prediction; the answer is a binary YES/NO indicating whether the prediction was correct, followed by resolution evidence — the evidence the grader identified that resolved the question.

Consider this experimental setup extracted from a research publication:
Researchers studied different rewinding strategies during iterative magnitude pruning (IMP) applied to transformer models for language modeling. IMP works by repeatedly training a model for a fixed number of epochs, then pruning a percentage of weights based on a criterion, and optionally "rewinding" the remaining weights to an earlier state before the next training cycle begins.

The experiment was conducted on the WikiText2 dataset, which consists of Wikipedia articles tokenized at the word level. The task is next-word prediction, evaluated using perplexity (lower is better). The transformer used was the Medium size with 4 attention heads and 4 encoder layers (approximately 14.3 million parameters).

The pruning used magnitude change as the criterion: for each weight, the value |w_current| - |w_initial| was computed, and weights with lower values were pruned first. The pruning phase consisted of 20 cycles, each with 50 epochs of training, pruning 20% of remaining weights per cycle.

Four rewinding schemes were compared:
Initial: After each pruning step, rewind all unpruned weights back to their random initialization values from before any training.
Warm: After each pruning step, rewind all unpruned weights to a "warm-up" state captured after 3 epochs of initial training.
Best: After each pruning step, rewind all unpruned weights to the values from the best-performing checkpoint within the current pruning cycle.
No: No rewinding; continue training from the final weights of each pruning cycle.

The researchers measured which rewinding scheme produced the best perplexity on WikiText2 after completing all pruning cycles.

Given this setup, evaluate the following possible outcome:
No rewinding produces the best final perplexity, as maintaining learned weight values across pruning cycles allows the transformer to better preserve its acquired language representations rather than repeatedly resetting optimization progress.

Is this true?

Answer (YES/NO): NO